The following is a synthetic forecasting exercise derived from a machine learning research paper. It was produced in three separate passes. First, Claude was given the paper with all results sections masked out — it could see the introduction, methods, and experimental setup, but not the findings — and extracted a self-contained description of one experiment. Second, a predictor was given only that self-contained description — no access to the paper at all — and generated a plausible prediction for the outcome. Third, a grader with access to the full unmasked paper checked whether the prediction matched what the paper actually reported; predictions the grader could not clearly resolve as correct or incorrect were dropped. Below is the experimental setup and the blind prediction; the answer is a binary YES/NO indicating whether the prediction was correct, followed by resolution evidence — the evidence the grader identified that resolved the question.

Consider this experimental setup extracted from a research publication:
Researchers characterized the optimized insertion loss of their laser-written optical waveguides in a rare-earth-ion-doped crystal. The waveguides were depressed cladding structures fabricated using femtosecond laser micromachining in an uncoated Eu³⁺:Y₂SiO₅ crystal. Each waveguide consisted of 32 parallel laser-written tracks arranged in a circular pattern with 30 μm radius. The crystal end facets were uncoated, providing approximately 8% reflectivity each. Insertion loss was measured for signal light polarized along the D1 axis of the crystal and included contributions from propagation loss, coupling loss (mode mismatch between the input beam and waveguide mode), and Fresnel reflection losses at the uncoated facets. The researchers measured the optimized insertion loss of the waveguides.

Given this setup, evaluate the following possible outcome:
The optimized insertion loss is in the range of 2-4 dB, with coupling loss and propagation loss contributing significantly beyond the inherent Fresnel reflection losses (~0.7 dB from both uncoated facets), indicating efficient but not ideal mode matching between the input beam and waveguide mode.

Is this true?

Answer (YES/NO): NO